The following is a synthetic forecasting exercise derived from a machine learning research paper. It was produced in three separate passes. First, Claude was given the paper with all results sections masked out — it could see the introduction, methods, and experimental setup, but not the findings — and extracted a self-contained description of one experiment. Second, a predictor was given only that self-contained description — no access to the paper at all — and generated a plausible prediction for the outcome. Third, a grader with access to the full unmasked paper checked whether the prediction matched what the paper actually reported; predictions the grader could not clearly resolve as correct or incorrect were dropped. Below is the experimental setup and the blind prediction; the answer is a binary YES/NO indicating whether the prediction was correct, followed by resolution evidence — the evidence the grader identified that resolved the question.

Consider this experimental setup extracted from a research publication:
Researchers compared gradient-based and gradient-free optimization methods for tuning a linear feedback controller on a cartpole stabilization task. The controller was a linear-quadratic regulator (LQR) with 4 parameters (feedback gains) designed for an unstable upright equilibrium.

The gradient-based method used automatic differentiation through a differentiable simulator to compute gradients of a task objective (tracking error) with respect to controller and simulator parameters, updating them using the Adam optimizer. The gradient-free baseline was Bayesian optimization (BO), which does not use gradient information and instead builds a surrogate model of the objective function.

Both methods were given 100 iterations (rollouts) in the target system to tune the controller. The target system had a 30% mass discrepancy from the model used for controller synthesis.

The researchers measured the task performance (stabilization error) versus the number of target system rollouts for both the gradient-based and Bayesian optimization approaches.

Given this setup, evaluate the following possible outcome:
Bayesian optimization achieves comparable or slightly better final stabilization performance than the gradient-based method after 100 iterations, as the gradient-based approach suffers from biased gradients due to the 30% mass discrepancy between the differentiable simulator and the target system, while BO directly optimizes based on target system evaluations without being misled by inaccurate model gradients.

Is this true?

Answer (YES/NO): YES